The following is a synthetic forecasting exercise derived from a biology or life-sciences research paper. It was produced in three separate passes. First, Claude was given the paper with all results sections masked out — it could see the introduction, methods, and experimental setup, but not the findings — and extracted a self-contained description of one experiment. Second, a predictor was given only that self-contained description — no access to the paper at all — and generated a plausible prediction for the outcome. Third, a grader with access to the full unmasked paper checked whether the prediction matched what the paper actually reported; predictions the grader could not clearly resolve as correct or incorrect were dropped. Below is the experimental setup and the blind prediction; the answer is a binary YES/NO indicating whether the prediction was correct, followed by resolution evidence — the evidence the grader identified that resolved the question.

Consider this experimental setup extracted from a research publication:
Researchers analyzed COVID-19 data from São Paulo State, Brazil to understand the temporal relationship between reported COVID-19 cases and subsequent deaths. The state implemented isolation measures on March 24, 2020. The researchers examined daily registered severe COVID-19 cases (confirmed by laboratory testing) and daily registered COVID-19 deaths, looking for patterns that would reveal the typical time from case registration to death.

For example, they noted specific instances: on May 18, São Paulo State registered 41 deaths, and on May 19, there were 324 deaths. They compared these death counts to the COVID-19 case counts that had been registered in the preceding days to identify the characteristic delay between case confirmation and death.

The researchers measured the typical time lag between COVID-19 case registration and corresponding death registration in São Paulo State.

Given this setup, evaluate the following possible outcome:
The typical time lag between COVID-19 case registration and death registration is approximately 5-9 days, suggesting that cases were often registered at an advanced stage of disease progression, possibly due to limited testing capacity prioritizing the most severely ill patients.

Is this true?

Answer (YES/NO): NO